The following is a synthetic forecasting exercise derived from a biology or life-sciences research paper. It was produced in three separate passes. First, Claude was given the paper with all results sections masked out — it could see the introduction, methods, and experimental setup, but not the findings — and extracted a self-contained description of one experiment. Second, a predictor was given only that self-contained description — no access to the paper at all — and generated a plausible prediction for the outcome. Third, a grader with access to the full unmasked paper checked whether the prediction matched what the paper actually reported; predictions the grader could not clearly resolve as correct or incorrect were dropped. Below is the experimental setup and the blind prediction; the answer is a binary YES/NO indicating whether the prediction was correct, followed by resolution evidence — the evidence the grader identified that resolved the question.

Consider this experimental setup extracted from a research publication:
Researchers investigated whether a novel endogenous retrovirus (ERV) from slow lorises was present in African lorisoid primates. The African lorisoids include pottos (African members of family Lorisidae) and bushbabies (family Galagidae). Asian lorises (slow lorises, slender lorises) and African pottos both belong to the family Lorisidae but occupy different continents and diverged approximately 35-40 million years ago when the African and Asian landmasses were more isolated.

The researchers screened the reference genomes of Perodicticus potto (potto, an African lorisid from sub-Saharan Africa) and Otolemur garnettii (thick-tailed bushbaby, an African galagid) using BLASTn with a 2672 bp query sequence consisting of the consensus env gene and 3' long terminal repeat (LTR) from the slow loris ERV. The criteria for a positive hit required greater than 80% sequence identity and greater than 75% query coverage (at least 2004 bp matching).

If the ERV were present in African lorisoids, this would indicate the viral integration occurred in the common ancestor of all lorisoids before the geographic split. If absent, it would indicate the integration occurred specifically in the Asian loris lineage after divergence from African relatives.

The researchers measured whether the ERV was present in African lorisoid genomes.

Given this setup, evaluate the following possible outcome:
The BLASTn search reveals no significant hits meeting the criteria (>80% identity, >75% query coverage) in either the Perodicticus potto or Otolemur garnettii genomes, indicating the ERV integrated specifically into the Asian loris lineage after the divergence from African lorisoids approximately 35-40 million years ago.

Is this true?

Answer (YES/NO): YES